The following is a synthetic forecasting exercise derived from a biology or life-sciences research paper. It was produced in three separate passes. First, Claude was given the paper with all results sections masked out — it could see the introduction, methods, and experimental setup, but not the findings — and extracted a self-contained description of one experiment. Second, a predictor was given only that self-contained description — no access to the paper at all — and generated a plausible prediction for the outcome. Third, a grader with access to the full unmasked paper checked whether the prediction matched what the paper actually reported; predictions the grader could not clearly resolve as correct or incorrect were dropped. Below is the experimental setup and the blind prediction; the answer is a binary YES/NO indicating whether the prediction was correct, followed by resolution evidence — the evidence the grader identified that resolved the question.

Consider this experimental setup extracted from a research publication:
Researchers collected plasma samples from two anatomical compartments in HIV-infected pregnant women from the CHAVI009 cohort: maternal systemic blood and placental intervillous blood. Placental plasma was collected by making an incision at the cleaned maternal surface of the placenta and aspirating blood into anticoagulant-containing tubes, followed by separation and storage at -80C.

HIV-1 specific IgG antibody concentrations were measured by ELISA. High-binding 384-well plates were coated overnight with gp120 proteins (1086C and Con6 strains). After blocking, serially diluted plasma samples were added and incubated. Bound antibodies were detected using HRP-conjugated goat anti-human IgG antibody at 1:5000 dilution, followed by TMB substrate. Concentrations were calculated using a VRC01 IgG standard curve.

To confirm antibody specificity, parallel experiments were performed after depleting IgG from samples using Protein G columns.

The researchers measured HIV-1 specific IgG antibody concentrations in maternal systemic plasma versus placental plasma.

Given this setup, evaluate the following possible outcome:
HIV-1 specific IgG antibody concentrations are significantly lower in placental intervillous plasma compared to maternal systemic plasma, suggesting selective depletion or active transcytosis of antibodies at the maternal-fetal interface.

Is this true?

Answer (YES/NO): NO